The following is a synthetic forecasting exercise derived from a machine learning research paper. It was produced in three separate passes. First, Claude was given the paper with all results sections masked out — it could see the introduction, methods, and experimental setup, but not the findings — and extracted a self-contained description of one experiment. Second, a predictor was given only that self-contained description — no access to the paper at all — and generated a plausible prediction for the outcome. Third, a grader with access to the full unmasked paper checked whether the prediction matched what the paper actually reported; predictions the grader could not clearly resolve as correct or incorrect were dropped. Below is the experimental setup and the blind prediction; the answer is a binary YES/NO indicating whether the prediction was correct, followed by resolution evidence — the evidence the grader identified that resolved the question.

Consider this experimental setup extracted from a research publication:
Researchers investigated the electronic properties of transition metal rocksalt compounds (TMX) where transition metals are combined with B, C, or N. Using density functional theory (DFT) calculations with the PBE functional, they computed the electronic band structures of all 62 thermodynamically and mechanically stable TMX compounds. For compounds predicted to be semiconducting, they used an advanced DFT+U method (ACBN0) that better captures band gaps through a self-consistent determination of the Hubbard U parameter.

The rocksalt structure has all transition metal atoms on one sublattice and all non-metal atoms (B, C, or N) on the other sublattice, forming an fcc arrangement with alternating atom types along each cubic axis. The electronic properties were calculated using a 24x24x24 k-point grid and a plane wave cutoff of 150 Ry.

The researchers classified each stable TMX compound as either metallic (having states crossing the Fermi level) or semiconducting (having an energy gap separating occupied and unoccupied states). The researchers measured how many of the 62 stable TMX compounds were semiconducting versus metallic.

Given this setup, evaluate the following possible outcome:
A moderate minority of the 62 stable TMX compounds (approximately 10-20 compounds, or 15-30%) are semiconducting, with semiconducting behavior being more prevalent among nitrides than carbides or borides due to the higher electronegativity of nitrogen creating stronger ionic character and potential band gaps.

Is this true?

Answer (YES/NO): NO